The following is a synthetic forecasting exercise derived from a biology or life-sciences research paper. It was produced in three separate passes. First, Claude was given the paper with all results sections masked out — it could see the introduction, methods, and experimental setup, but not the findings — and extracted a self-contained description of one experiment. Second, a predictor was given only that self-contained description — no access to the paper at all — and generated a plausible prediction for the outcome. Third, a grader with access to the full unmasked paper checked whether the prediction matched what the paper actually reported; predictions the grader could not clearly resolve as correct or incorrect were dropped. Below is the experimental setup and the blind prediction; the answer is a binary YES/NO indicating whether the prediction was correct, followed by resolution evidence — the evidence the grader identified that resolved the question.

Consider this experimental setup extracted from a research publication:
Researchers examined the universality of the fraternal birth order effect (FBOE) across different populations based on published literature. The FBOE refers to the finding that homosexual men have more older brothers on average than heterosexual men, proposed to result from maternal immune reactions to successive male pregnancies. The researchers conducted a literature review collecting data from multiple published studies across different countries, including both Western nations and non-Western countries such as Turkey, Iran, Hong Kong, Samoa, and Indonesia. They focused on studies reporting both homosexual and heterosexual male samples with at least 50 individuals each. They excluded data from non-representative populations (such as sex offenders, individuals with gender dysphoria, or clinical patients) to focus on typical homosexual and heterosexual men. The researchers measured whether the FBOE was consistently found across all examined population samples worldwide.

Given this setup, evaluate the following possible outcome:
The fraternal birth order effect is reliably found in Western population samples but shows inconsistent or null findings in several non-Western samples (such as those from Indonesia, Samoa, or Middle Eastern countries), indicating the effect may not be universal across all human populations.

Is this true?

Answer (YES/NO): NO